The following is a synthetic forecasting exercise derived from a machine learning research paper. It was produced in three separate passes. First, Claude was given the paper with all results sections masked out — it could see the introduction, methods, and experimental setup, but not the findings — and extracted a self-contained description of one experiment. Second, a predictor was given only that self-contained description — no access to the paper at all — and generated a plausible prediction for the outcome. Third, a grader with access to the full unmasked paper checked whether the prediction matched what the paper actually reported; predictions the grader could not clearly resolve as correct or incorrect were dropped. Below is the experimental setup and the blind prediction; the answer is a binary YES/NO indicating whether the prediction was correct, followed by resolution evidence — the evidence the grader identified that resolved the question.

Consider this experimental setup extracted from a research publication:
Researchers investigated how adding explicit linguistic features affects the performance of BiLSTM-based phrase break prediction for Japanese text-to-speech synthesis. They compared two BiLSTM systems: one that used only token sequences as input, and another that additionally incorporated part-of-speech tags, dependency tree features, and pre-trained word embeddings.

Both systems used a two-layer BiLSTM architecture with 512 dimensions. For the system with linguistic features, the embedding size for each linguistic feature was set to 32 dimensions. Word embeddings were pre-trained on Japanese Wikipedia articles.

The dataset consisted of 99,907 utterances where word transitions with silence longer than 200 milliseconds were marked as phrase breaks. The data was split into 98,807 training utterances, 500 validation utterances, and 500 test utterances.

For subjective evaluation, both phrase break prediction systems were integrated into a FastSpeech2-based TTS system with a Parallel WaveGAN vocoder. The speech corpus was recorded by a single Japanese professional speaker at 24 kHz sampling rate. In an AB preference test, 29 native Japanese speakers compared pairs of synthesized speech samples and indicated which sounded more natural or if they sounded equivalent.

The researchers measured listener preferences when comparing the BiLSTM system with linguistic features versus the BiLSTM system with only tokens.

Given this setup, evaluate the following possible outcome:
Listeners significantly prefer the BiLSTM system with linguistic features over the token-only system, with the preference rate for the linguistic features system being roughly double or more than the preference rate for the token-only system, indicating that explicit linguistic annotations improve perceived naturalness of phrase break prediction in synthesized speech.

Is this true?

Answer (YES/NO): NO